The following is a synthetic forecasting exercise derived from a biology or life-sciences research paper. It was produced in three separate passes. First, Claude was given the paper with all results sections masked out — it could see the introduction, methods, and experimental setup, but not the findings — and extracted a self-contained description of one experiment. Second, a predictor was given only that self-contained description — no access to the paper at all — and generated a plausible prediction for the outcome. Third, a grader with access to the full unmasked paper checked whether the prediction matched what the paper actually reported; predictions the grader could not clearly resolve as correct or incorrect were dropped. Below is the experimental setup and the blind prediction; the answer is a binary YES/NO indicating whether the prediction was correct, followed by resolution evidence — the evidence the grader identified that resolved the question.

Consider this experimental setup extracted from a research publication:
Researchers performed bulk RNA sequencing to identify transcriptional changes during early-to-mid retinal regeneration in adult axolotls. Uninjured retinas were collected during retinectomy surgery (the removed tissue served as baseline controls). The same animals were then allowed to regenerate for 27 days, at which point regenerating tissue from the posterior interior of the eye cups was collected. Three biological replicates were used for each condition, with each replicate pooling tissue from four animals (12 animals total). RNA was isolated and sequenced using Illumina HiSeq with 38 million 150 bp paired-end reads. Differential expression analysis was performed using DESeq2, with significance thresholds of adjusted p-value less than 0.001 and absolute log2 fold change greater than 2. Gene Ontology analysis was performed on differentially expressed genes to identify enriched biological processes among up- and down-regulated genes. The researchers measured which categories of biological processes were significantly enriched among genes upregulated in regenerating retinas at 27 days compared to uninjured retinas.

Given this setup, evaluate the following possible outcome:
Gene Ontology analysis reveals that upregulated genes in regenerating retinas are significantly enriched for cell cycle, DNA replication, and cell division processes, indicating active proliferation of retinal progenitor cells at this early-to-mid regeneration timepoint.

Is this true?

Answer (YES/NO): NO